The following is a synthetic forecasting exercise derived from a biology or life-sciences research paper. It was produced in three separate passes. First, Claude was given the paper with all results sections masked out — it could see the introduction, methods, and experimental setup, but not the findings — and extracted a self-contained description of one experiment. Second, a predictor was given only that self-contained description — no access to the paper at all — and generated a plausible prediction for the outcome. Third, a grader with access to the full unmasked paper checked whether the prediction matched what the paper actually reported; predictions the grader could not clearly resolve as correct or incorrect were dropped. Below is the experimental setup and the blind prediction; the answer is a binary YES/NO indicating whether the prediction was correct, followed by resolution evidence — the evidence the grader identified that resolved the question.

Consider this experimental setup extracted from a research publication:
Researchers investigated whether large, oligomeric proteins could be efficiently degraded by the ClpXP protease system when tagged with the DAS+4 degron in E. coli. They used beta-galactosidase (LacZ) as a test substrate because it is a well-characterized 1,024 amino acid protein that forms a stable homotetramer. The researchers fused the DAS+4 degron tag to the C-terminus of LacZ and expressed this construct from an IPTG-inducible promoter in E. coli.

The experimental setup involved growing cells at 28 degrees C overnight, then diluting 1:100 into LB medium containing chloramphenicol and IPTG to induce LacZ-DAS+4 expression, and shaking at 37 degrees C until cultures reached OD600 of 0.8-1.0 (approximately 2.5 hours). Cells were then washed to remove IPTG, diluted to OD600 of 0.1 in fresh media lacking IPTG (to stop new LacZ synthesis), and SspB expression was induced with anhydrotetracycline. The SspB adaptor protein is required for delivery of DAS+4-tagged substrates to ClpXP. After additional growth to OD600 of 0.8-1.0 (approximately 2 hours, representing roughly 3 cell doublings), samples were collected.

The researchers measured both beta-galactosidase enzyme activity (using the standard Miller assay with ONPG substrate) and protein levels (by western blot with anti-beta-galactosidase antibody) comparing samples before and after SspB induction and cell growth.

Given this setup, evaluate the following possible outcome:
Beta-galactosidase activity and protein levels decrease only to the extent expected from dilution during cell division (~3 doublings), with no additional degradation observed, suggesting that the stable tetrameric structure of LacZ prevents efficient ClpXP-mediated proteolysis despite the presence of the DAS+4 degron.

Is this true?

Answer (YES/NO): YES